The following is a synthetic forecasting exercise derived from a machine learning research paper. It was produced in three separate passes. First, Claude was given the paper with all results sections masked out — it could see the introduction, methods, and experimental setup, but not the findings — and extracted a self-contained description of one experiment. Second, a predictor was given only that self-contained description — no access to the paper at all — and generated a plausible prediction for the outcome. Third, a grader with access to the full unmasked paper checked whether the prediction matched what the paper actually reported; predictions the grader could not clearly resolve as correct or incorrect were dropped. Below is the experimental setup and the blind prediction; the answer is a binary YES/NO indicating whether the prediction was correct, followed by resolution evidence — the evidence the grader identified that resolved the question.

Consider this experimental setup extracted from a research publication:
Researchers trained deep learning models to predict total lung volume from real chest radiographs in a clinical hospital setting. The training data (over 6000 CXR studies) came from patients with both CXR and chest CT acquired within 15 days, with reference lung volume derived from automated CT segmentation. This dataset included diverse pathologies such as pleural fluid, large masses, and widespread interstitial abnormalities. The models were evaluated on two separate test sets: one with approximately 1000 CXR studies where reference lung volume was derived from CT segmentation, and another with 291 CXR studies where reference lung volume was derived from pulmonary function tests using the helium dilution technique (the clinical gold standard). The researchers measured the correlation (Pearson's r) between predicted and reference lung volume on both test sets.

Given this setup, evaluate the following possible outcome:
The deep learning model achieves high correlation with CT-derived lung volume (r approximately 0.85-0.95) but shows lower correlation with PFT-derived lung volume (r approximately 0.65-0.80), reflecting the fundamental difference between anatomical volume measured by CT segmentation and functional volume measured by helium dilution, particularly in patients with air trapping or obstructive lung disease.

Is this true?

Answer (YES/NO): NO